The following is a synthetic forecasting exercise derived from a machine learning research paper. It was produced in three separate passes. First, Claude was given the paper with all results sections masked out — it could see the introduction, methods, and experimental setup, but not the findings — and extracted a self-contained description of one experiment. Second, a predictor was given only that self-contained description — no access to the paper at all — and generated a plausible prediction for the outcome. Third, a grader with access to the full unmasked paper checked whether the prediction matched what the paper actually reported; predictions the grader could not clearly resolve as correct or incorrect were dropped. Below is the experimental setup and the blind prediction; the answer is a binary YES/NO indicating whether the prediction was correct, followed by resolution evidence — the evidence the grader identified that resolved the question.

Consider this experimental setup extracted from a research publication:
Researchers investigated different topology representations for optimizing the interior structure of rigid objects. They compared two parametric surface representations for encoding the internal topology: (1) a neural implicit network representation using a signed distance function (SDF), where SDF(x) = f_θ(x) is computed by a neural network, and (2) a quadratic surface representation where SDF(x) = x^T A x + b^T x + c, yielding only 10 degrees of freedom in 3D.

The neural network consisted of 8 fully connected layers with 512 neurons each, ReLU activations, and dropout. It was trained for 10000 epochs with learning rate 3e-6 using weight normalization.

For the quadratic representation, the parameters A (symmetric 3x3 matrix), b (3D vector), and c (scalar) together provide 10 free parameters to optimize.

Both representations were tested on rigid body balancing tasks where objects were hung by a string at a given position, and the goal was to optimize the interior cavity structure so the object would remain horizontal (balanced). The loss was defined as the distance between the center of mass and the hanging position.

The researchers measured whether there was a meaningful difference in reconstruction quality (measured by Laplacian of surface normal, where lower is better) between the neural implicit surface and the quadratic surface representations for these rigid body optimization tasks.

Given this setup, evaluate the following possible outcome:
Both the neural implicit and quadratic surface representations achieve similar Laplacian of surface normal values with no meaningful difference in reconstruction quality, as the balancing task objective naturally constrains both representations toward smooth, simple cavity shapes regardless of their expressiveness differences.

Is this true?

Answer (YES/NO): YES